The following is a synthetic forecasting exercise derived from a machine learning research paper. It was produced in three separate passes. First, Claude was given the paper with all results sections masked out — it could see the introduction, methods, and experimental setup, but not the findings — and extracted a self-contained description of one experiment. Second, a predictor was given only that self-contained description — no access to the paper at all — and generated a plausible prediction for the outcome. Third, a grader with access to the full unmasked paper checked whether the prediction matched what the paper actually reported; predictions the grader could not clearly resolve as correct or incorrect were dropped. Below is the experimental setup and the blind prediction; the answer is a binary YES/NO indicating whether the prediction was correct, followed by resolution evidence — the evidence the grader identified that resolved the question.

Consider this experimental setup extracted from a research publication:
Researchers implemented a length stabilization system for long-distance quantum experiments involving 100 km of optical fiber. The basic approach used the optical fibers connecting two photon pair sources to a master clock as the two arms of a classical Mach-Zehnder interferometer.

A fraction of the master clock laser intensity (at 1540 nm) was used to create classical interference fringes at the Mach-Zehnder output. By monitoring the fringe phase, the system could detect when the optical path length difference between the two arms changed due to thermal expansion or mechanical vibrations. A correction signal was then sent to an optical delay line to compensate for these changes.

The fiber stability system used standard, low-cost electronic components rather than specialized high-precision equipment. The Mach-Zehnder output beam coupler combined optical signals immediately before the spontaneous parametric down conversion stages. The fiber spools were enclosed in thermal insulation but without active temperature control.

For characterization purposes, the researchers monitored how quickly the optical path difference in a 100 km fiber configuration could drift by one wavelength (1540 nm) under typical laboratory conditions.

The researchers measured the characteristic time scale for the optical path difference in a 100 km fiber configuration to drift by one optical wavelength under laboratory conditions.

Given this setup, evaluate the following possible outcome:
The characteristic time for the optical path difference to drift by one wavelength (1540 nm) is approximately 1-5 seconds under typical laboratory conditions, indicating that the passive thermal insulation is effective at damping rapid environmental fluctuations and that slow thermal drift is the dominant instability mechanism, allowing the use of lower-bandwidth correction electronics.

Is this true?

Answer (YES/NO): YES